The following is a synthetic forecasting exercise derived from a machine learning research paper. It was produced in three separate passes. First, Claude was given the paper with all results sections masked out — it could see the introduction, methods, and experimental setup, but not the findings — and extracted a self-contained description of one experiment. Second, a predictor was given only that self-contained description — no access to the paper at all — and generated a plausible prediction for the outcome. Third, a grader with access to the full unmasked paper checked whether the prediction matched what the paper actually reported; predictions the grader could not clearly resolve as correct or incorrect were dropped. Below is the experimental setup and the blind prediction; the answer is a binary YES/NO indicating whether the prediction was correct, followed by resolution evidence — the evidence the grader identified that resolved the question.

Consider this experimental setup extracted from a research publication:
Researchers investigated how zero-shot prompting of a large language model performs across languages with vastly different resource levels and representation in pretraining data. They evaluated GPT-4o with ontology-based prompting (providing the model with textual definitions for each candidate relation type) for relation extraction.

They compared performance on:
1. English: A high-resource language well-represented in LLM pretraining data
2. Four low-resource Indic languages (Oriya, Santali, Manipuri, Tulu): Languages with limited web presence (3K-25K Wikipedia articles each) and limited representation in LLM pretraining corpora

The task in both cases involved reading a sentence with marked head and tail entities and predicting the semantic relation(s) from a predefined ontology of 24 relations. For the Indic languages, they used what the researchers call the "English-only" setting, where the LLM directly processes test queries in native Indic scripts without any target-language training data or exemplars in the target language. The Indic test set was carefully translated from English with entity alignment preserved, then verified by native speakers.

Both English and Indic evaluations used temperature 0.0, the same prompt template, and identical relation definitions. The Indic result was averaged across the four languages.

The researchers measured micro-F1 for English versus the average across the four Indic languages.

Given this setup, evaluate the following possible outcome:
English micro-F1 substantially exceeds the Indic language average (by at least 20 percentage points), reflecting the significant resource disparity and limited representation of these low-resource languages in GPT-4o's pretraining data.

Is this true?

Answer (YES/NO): YES